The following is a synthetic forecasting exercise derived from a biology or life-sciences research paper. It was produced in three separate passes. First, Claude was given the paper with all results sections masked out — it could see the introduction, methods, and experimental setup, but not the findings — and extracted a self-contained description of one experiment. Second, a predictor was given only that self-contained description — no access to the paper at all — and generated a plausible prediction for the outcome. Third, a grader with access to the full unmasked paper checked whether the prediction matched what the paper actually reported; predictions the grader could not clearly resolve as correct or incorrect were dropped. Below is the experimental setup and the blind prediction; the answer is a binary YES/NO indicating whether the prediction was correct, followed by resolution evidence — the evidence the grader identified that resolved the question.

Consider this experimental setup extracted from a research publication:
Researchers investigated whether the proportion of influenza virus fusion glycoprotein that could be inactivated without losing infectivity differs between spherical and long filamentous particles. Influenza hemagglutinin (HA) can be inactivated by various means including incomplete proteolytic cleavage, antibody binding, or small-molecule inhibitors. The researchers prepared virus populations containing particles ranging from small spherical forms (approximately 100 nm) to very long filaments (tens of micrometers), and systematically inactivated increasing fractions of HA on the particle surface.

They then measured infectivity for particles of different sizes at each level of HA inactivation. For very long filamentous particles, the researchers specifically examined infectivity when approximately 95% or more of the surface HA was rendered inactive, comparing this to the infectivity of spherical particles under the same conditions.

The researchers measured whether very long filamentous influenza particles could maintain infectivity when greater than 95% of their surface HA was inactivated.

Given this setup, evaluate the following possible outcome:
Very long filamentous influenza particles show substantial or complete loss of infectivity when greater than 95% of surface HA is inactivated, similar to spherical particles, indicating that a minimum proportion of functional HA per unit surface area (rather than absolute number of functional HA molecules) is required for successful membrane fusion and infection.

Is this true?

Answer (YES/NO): NO